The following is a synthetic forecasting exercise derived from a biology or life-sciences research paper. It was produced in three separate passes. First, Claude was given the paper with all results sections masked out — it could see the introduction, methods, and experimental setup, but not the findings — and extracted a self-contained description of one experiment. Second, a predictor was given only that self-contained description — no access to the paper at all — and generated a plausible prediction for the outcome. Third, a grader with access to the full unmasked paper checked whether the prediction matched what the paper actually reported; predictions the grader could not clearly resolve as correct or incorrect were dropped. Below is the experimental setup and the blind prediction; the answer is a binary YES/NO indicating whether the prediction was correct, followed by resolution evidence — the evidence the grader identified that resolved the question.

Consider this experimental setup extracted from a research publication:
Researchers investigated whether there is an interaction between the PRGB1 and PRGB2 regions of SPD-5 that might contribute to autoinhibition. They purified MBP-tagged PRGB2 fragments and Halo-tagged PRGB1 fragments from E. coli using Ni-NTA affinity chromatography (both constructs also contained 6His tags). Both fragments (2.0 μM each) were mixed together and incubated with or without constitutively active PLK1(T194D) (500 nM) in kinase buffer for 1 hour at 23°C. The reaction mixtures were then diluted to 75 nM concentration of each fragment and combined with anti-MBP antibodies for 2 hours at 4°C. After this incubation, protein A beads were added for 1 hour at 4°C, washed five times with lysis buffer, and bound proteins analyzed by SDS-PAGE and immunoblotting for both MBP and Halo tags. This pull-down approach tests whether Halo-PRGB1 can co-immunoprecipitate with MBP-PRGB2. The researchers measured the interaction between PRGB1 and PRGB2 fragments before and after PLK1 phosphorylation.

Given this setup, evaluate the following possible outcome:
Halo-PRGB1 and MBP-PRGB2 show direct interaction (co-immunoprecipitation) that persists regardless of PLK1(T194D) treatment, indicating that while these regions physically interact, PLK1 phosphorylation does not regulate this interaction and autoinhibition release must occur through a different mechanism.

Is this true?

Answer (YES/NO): NO